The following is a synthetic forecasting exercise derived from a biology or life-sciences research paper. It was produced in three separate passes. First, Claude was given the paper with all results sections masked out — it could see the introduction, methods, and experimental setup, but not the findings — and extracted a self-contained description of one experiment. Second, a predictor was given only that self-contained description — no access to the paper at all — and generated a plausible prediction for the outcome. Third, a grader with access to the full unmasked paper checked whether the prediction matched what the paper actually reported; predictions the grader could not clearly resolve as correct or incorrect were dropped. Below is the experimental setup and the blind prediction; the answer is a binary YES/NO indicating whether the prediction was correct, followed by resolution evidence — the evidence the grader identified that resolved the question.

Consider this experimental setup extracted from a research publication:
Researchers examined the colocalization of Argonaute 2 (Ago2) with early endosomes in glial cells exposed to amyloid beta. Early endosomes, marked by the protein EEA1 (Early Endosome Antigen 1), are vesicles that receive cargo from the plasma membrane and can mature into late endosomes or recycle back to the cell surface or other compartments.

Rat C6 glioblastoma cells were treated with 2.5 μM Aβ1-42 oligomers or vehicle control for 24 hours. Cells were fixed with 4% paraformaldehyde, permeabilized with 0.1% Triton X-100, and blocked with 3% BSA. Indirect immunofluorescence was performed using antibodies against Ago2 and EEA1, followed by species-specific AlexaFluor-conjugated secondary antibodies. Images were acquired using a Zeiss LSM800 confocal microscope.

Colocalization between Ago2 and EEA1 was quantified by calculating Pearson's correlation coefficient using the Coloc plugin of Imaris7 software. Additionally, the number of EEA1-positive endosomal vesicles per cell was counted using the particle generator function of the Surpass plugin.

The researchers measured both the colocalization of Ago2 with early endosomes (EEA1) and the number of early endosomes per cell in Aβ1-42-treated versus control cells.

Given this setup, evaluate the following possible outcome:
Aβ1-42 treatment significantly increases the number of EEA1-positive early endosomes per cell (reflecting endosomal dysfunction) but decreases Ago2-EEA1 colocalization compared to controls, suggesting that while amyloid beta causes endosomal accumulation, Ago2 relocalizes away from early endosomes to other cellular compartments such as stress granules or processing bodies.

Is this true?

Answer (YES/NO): NO